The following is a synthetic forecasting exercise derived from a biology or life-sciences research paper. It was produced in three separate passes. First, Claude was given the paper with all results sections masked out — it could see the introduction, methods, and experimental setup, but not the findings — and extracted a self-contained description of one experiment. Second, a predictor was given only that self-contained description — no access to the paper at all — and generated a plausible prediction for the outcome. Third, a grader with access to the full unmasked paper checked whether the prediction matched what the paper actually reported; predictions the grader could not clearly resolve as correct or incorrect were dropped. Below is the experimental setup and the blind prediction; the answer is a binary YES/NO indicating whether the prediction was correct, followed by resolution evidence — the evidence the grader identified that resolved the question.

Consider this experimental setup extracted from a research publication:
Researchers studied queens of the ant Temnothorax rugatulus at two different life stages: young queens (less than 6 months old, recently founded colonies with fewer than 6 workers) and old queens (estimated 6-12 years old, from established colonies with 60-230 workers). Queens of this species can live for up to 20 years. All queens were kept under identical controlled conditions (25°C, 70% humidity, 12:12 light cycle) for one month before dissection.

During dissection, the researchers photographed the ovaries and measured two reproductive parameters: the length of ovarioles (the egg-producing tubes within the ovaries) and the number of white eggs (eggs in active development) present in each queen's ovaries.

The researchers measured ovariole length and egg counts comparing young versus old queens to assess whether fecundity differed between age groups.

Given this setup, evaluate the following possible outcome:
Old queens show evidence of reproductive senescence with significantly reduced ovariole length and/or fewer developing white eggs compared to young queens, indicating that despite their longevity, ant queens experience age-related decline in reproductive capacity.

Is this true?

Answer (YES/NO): NO